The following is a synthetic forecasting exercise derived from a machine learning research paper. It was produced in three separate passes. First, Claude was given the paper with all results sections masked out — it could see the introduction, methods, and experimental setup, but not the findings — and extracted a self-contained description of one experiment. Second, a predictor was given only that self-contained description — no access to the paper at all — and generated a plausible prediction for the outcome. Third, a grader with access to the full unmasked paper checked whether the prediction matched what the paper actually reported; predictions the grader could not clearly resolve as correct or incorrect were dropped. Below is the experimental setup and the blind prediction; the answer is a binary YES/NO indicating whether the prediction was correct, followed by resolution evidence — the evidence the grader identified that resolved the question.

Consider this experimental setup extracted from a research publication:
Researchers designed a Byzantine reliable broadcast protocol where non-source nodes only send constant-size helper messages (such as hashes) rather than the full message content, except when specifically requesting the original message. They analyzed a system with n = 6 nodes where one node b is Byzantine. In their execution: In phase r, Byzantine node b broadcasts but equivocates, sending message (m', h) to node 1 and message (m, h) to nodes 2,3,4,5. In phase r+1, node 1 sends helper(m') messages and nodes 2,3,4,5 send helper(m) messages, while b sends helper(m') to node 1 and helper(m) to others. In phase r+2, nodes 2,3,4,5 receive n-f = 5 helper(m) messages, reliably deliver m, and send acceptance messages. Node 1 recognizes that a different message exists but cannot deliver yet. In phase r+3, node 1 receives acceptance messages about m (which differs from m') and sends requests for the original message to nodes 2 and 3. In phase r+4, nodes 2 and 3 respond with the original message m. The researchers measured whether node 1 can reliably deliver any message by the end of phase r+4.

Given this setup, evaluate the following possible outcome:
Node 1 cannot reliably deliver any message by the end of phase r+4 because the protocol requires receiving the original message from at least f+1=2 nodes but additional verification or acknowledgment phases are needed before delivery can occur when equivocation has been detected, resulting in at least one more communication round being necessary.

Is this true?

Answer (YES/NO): YES